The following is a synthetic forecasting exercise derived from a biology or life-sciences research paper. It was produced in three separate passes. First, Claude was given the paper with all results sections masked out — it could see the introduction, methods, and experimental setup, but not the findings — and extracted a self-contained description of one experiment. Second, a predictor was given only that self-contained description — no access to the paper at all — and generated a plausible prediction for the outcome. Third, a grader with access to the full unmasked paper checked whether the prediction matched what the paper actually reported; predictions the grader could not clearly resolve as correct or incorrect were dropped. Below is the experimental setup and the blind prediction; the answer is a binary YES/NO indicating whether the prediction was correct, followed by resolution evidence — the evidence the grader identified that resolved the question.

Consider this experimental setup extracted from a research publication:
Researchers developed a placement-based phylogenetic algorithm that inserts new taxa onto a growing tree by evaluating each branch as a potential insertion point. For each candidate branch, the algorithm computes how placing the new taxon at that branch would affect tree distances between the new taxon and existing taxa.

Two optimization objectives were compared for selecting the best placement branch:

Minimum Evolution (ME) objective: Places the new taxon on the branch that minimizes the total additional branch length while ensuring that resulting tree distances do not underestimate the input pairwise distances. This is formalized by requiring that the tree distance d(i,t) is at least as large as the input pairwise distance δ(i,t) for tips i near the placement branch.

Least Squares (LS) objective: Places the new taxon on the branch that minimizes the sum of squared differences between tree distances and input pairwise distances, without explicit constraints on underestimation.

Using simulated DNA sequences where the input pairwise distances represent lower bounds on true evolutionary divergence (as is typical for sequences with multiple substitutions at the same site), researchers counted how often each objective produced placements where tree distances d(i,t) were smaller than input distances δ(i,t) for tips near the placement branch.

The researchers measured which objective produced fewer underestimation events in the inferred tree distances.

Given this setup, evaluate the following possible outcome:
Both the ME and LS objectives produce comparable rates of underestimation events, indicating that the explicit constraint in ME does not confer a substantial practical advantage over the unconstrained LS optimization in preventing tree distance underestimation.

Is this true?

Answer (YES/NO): NO